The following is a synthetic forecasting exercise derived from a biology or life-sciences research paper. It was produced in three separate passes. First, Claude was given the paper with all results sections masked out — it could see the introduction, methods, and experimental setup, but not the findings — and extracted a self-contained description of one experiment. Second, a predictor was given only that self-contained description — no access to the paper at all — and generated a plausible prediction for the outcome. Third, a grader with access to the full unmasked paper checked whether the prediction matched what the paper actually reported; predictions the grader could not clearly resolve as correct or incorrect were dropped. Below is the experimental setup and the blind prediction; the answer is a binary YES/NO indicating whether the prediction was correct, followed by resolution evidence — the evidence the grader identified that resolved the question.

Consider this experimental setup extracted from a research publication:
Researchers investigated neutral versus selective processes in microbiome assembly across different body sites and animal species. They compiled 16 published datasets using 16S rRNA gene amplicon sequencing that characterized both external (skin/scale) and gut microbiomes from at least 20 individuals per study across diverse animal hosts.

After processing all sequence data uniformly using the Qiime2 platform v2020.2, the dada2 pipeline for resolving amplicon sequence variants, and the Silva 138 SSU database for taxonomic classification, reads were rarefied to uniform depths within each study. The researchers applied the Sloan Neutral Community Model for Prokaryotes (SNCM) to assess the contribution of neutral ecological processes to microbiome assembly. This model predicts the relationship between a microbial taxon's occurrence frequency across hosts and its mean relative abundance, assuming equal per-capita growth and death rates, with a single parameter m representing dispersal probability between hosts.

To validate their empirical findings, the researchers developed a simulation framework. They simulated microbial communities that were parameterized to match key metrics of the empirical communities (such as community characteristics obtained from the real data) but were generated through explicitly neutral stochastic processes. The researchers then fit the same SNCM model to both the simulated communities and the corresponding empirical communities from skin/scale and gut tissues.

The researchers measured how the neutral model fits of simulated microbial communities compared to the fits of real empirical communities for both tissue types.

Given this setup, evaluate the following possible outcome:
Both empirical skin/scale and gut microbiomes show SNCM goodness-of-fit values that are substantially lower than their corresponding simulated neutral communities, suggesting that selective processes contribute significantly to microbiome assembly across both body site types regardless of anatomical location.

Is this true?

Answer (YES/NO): NO